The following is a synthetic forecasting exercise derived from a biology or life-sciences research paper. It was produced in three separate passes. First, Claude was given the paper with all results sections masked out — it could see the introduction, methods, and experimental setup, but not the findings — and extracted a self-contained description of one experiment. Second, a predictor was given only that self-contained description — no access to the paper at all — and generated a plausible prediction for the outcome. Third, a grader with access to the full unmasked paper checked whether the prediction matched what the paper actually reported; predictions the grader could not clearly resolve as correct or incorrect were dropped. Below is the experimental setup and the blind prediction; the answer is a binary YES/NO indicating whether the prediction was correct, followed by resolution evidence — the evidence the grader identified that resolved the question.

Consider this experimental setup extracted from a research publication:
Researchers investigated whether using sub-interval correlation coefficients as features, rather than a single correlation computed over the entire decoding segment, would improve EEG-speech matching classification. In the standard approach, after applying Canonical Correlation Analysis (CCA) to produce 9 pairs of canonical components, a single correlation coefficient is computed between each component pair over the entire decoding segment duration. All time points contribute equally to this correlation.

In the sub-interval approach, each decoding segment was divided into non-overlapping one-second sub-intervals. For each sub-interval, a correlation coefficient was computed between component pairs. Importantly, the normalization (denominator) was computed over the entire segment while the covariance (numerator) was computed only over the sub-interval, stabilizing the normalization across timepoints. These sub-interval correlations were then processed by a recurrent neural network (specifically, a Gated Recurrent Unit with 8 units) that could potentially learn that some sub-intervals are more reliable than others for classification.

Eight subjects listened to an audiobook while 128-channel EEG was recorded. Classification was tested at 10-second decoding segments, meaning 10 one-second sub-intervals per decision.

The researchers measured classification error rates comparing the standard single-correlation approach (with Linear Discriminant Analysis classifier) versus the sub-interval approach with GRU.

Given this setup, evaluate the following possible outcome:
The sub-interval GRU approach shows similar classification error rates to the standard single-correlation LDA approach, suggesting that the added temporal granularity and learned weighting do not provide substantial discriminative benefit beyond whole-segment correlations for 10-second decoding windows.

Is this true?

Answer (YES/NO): NO